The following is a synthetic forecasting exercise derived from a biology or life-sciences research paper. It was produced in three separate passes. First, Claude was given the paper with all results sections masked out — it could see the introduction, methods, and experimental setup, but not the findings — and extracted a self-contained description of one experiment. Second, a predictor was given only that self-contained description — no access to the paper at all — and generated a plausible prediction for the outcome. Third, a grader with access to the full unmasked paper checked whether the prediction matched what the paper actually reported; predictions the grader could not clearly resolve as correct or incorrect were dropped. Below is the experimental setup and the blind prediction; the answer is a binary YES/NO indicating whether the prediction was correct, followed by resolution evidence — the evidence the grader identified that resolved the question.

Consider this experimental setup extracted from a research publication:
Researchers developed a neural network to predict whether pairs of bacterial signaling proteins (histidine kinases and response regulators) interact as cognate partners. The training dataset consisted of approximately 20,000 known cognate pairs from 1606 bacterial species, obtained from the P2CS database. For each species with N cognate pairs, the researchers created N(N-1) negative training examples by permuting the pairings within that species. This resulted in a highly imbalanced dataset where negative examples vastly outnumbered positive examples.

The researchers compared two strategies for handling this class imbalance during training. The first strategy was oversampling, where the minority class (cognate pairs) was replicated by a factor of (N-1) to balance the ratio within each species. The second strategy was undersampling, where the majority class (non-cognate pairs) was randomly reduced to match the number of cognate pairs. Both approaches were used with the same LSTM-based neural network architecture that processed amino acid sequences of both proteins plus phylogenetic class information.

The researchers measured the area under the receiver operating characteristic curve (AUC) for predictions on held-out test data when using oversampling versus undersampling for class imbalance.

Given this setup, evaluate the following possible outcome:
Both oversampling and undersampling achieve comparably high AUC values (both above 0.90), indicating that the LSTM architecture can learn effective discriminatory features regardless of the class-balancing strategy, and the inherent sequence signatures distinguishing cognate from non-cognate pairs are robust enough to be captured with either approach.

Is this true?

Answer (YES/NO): NO